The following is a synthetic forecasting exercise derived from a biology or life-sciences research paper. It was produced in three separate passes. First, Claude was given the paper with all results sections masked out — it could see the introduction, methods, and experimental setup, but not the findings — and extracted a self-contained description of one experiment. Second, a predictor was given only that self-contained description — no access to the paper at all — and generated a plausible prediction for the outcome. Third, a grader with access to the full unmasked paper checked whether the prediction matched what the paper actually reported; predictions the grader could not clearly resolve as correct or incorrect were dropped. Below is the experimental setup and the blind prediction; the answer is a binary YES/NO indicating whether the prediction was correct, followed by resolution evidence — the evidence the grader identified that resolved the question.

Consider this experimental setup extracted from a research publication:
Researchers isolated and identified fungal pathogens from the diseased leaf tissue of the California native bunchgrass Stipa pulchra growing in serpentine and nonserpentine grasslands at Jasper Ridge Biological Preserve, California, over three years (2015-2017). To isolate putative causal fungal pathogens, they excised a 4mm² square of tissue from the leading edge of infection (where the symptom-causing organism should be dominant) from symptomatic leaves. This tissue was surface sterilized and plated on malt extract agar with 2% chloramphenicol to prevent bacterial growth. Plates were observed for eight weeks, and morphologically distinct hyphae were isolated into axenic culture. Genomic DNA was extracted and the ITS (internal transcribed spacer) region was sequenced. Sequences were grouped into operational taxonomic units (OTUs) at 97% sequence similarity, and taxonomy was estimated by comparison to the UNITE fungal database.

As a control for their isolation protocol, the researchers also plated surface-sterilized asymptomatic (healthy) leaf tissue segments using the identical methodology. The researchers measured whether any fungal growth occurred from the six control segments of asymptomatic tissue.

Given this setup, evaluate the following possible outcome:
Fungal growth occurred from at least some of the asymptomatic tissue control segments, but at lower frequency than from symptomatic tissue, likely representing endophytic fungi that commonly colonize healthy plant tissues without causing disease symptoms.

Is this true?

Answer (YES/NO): NO